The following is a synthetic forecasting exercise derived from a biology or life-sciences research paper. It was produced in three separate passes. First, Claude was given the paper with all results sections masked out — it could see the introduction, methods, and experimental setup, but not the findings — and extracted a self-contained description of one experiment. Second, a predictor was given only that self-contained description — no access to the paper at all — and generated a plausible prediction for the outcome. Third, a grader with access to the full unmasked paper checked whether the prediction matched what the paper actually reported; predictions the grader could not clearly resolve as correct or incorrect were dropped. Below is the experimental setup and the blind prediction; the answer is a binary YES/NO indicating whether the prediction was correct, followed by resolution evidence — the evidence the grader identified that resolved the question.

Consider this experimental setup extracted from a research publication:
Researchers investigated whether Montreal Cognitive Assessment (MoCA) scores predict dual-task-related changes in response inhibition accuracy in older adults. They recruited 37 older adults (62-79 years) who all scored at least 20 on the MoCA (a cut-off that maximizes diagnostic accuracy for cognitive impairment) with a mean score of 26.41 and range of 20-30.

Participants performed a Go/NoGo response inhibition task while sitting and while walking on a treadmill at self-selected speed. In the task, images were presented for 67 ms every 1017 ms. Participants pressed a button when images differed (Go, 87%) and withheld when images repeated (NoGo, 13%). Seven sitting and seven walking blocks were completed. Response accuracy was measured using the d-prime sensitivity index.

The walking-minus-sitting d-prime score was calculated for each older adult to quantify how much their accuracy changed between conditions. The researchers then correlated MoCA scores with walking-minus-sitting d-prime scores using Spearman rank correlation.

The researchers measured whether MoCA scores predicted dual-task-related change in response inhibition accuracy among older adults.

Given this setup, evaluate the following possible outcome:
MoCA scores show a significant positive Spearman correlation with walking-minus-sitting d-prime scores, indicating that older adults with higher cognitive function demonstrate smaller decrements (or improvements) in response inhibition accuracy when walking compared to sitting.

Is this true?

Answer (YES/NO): NO